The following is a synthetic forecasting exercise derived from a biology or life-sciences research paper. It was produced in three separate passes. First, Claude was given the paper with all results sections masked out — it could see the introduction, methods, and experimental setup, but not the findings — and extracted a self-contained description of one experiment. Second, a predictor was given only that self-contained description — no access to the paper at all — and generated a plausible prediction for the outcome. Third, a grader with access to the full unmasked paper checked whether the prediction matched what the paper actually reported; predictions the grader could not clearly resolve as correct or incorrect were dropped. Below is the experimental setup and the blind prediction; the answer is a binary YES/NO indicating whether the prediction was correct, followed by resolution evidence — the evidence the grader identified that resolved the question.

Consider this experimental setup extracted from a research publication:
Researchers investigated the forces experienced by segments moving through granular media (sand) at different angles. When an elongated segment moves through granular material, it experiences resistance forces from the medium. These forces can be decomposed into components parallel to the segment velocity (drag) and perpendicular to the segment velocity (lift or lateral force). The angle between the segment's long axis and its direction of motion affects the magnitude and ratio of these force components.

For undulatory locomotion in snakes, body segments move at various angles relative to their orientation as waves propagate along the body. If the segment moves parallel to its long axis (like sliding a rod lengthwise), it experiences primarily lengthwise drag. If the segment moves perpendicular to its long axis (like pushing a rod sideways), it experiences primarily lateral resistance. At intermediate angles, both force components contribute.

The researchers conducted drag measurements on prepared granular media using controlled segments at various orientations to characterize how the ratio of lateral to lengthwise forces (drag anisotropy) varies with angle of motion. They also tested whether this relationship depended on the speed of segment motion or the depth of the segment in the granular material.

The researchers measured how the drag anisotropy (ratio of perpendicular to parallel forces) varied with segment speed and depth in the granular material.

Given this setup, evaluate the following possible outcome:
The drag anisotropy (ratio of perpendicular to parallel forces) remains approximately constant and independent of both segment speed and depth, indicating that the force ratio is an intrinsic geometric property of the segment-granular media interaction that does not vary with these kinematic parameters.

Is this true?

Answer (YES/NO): NO